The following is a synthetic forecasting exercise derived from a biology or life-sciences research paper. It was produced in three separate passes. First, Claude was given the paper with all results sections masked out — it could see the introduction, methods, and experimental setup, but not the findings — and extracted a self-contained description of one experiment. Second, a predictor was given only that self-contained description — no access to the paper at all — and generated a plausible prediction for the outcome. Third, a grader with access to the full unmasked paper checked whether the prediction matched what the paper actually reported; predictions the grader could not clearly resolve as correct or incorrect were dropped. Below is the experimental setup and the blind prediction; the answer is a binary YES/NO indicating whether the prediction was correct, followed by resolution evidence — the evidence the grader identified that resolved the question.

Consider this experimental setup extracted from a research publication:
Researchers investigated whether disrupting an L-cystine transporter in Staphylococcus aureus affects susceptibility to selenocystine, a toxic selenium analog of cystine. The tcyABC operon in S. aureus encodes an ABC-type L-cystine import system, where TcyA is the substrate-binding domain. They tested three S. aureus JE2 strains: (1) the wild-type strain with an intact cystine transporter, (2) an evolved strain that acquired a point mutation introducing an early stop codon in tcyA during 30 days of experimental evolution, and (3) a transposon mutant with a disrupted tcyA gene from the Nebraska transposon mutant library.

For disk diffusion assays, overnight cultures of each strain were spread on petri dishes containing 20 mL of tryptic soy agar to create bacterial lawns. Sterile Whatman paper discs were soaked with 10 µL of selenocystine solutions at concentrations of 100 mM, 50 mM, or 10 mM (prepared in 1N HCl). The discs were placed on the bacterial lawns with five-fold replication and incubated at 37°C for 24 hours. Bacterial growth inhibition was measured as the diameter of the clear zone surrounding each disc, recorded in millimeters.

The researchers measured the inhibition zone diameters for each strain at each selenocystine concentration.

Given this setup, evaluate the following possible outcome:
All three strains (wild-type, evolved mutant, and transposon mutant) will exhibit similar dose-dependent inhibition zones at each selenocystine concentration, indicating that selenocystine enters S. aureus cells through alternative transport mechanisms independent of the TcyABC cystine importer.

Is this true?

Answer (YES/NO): NO